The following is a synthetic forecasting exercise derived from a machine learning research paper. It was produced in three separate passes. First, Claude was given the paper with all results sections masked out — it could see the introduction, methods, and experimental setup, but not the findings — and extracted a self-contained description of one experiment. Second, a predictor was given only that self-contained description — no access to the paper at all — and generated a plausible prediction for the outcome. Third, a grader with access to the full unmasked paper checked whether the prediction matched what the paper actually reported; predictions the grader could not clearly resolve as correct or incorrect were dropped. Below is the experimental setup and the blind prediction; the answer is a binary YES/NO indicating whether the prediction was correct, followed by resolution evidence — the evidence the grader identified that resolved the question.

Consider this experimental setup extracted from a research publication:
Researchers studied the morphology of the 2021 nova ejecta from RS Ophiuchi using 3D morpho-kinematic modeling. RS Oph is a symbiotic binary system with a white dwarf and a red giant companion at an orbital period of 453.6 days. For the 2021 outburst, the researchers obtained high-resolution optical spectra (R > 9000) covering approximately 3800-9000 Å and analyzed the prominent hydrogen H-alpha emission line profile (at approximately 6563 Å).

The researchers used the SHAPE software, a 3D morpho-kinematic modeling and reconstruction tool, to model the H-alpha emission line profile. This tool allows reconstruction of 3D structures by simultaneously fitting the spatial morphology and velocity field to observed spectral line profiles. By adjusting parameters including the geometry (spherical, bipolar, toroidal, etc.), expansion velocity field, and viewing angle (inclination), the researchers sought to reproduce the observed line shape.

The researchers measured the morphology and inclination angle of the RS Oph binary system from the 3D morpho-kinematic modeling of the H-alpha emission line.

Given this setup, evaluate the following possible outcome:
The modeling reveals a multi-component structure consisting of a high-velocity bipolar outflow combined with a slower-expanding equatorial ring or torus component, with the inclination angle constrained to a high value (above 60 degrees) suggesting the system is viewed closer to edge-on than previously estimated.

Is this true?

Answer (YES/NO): NO